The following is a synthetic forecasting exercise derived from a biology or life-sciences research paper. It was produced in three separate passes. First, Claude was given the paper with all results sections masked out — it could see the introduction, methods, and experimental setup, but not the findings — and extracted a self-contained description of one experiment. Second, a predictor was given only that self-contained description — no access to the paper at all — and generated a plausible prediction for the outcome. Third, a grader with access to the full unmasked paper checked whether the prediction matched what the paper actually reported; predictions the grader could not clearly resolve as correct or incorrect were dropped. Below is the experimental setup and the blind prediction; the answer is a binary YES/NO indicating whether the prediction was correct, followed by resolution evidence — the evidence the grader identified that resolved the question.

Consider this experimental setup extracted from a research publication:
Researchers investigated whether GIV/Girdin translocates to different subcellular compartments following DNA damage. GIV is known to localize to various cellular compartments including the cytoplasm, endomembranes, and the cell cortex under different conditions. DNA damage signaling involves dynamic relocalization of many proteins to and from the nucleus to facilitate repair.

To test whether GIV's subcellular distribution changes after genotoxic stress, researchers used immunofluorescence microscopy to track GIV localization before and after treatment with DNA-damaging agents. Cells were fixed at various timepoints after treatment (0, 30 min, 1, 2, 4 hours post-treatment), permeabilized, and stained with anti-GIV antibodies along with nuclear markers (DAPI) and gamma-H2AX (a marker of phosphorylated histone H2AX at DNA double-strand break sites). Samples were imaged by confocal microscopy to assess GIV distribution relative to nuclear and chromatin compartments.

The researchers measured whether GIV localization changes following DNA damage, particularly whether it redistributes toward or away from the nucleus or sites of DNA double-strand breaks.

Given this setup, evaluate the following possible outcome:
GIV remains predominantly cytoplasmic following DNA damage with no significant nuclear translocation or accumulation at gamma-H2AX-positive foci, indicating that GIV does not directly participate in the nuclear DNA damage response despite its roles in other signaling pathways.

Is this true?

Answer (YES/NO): NO